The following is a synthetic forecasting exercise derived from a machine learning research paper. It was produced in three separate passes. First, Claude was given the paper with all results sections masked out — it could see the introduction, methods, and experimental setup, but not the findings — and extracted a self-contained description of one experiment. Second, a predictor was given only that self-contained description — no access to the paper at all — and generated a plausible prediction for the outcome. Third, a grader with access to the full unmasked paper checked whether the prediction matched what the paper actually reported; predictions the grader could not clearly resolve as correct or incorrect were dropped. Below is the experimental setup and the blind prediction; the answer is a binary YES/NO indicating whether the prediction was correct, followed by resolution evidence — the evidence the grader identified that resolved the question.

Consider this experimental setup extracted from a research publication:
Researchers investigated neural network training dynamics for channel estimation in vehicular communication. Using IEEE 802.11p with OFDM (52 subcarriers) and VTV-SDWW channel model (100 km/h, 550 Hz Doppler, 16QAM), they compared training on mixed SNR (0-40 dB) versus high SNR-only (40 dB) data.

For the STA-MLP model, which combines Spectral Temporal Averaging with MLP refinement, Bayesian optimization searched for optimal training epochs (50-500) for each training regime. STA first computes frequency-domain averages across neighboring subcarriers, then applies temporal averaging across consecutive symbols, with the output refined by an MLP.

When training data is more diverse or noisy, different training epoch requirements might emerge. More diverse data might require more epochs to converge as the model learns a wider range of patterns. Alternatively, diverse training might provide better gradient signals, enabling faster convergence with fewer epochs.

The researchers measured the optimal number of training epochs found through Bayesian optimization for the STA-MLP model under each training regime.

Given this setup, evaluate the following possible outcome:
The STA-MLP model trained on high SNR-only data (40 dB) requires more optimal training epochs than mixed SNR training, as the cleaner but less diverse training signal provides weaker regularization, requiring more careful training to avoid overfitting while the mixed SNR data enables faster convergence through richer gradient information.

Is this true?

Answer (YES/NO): YES